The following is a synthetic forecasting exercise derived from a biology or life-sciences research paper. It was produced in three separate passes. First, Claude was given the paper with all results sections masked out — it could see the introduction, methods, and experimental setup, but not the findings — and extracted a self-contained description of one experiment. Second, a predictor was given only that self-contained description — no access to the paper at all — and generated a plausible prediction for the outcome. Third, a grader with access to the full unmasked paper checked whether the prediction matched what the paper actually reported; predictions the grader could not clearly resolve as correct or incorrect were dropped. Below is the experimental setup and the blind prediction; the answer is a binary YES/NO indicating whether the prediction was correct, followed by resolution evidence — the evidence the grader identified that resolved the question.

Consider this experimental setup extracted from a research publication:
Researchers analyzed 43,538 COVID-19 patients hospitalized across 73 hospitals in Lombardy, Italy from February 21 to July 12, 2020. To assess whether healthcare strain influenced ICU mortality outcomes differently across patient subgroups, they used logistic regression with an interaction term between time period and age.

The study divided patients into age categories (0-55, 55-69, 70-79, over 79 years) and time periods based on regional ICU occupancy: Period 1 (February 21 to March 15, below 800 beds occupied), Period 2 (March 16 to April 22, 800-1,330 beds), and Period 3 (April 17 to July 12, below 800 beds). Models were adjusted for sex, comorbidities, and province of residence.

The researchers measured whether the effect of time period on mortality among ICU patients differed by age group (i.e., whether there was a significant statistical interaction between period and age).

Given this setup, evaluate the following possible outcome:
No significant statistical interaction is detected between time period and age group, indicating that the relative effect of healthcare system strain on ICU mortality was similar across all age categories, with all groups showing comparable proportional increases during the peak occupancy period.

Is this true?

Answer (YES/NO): NO